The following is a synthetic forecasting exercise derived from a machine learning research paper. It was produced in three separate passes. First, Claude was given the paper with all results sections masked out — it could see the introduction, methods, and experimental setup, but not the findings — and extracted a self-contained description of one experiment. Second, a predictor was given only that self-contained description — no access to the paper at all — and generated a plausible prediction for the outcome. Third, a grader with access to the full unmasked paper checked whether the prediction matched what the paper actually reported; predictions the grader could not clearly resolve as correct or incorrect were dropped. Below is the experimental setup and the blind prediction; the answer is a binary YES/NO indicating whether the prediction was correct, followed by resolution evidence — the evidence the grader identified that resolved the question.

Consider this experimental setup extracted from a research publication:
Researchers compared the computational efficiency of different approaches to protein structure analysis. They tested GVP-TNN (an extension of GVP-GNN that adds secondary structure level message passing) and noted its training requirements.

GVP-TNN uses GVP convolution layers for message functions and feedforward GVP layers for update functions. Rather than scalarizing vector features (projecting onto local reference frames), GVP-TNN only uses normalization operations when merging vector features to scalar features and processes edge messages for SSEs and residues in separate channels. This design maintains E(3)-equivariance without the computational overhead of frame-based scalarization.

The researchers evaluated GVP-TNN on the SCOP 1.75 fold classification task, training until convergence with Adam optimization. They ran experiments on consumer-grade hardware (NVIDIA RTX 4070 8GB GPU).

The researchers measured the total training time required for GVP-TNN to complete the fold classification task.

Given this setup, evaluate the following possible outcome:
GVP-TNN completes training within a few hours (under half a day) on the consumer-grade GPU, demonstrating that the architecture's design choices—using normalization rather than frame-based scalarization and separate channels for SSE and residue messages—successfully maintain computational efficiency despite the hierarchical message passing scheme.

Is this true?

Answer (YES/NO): YES